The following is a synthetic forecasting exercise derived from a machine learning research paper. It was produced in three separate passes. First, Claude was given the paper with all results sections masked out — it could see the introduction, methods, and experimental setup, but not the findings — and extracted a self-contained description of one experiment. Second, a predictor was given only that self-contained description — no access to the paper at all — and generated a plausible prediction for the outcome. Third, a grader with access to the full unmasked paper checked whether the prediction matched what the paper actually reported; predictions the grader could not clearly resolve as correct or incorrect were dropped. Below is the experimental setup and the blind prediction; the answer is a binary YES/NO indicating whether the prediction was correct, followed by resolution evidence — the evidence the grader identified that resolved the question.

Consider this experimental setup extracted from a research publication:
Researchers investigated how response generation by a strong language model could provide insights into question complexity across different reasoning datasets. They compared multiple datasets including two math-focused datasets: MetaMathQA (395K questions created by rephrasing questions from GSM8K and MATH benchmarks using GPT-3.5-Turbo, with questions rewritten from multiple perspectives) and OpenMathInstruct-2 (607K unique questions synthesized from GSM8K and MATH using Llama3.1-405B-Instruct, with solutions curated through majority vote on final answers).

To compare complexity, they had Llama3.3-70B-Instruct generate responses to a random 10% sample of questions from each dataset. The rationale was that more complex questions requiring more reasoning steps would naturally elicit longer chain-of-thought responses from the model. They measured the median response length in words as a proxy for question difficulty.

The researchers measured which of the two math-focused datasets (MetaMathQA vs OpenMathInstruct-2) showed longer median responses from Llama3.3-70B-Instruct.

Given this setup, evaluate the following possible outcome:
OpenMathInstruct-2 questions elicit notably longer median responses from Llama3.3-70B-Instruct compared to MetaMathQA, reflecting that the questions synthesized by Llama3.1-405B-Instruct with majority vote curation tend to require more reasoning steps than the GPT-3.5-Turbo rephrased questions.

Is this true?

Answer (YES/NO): YES